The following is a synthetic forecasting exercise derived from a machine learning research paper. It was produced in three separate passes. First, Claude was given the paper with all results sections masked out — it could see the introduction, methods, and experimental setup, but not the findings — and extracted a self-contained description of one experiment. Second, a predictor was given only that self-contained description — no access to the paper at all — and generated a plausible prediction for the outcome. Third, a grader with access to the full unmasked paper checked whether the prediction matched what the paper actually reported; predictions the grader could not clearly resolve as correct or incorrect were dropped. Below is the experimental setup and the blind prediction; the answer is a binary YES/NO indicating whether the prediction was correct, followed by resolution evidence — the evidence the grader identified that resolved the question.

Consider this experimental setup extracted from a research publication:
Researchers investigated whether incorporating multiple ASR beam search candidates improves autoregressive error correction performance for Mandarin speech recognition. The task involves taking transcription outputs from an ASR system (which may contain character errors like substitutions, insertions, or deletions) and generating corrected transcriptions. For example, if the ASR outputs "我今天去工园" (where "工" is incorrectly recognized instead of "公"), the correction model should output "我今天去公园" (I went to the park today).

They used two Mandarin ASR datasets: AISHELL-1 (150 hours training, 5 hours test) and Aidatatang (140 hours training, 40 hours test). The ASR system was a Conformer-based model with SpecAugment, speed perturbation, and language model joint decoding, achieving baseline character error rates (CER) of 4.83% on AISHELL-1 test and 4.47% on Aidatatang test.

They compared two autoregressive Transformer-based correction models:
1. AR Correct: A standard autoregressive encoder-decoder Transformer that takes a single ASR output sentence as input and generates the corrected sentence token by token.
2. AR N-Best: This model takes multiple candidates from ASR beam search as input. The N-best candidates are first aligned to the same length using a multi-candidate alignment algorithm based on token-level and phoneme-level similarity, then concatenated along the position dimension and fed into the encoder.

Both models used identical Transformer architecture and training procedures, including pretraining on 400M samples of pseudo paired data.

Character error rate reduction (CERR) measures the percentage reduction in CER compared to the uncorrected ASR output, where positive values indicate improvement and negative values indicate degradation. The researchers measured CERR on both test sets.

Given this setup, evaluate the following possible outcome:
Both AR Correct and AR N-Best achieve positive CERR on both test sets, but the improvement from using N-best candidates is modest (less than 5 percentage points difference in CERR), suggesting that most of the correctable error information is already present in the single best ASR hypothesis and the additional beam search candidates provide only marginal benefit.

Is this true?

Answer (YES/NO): NO